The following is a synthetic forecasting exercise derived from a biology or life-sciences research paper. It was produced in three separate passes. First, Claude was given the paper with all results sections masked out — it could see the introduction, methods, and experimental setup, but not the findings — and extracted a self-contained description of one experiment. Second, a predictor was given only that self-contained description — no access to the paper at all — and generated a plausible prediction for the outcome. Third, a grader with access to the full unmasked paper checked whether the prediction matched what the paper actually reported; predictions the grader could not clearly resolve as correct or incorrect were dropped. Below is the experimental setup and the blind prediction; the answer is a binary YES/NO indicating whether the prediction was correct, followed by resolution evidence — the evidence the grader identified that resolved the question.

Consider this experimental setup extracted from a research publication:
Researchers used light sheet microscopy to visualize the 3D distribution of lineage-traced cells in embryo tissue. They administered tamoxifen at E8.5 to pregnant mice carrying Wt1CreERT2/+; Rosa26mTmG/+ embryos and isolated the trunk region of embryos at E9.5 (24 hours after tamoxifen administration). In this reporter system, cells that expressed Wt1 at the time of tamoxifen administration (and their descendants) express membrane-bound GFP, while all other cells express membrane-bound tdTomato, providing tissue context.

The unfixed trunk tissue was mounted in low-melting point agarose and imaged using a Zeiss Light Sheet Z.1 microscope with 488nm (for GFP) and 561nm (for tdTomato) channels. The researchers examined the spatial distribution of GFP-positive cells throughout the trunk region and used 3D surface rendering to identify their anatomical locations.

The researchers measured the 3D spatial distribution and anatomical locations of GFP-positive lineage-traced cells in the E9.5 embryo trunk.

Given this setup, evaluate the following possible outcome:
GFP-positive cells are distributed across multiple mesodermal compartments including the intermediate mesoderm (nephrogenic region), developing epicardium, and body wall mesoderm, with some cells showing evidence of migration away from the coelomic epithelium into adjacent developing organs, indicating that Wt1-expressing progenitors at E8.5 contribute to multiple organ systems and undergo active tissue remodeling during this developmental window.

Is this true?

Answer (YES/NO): NO